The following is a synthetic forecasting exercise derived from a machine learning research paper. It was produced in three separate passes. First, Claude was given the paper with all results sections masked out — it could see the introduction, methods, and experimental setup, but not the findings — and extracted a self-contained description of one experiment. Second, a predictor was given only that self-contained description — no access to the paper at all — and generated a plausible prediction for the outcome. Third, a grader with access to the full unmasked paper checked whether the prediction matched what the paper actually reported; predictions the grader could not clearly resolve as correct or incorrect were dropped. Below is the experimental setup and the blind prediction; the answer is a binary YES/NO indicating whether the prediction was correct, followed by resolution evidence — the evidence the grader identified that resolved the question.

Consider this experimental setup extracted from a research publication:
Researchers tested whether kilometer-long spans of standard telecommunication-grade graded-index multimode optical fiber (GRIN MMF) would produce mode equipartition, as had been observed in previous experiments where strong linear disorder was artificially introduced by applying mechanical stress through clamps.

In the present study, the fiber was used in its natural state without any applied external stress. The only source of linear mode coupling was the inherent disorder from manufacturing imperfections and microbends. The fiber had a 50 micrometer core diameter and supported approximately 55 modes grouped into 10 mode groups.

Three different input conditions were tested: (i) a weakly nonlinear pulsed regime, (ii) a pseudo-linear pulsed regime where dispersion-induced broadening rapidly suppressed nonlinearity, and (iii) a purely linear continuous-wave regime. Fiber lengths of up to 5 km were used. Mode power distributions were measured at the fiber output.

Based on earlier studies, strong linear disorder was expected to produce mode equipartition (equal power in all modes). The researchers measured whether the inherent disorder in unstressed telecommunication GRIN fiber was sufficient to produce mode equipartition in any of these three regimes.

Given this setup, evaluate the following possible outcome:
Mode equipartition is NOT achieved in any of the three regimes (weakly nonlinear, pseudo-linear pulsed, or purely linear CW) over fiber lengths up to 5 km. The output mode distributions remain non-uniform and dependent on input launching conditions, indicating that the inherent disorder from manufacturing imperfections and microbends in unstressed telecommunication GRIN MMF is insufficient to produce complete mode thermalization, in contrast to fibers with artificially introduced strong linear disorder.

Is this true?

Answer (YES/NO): NO